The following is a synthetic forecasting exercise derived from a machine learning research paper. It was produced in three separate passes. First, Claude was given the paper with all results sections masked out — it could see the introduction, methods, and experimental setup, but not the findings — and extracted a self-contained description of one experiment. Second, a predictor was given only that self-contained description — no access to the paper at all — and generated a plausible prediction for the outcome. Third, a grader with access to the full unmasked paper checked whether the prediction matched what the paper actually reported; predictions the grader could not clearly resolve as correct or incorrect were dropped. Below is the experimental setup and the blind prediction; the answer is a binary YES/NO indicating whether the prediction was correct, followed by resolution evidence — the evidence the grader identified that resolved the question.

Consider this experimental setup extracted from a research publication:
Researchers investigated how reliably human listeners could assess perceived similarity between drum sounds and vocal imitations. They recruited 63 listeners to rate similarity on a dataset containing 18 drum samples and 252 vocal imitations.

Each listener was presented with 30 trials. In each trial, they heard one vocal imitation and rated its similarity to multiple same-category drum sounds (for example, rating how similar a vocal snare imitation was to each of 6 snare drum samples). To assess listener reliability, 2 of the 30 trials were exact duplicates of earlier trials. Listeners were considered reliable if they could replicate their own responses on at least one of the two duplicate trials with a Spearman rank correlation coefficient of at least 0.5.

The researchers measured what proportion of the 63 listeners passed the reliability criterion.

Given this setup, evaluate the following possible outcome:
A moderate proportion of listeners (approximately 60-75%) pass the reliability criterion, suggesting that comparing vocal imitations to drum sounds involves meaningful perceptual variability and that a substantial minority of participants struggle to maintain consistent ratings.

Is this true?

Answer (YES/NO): NO